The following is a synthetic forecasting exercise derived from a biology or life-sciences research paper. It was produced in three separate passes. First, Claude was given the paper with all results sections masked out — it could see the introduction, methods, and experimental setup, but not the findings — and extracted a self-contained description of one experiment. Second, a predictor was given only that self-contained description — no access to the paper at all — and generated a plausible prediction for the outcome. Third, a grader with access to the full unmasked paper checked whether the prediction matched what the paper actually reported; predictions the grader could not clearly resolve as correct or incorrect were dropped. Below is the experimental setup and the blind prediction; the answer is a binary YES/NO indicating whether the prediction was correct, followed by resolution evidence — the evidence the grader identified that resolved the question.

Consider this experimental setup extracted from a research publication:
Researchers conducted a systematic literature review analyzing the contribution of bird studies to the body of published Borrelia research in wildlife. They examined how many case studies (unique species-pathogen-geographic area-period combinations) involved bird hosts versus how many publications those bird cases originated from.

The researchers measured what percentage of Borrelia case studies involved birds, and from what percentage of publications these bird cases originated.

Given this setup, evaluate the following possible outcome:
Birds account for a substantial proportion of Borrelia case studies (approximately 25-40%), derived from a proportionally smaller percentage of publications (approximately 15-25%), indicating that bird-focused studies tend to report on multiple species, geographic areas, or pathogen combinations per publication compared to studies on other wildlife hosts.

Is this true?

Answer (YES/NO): NO